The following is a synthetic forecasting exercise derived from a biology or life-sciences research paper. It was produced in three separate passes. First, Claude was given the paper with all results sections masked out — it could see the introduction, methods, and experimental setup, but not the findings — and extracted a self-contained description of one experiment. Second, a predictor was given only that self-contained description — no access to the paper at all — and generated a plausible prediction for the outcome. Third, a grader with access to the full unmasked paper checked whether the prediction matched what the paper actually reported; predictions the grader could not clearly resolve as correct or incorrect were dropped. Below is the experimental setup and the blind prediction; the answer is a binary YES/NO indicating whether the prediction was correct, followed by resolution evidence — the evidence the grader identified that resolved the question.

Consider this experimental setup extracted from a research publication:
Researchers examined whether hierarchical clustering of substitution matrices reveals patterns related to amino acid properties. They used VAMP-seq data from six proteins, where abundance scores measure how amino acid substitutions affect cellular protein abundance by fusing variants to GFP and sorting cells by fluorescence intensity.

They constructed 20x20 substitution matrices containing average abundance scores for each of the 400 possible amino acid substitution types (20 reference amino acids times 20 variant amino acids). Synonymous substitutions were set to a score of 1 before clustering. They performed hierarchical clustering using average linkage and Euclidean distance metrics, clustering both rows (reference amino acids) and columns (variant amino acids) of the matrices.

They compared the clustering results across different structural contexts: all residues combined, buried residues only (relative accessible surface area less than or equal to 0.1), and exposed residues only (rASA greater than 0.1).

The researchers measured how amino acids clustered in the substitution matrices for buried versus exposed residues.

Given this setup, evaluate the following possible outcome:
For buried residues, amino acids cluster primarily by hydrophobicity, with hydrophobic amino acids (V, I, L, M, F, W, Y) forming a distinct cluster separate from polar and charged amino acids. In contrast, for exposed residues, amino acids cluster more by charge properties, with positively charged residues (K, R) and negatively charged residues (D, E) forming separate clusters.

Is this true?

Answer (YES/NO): NO